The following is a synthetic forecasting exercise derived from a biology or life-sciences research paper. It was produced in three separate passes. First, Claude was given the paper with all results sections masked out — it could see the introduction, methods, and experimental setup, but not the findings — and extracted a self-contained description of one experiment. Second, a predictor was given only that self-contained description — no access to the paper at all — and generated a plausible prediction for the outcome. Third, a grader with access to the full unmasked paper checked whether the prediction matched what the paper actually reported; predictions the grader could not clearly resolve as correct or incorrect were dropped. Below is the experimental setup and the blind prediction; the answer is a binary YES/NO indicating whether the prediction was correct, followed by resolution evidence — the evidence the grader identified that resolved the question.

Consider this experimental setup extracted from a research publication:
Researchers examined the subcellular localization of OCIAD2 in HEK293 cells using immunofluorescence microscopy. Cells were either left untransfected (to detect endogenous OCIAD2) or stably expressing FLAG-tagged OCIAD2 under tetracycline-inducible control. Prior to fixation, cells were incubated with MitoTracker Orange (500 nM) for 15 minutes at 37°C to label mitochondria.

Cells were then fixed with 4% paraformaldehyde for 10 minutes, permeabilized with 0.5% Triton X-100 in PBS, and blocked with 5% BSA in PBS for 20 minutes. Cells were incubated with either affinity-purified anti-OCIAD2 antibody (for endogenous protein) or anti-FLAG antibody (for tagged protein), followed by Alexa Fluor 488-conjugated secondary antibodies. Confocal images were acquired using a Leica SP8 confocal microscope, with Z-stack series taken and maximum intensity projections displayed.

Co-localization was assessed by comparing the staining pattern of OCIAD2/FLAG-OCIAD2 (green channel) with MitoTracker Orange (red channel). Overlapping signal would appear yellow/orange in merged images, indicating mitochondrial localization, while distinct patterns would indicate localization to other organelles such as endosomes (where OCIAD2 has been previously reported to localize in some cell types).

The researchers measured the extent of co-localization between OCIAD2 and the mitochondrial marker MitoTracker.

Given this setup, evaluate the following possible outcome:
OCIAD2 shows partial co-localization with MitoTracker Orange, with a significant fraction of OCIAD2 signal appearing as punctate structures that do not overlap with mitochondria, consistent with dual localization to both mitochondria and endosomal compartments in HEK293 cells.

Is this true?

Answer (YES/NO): NO